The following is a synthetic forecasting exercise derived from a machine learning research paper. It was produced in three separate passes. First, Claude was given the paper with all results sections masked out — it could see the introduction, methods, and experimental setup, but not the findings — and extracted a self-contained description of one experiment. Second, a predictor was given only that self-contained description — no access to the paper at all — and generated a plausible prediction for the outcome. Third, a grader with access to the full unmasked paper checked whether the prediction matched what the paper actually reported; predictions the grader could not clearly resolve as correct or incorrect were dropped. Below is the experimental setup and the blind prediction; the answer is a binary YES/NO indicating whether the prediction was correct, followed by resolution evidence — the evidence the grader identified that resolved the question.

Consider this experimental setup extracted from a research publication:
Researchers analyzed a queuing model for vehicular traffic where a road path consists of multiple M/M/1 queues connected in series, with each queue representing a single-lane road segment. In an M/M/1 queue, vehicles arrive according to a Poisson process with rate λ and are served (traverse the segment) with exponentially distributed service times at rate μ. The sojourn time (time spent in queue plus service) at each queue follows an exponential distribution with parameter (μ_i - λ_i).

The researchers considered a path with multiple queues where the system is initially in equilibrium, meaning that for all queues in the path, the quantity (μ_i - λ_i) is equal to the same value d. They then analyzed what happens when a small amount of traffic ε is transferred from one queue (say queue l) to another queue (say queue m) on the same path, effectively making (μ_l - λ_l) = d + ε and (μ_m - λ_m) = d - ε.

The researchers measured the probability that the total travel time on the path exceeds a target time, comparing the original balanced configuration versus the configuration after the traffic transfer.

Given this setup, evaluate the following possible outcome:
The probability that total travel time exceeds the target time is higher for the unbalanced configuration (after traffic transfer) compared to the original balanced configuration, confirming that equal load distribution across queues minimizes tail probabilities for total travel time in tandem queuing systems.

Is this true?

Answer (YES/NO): YES